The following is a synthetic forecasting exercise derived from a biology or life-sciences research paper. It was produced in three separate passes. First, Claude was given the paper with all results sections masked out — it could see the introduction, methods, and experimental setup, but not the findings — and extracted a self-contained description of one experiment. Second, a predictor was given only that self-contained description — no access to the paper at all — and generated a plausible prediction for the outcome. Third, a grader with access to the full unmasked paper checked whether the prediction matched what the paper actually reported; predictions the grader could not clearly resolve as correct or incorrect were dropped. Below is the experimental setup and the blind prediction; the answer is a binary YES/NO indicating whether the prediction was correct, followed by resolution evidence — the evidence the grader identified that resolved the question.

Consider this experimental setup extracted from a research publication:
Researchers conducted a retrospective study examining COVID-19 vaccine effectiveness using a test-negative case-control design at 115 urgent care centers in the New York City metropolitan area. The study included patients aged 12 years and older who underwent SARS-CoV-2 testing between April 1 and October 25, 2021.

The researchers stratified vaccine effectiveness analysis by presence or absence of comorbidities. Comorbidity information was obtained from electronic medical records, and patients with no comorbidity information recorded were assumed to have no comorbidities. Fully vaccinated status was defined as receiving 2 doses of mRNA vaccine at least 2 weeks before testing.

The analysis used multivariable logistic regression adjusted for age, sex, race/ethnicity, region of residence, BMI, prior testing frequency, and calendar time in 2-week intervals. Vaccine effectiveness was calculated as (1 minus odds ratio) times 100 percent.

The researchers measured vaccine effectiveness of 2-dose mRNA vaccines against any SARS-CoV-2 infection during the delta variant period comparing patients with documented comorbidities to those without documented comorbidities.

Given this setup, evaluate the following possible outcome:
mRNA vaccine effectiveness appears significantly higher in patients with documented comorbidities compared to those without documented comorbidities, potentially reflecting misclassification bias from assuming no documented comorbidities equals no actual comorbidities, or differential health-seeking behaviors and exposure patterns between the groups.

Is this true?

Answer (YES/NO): NO